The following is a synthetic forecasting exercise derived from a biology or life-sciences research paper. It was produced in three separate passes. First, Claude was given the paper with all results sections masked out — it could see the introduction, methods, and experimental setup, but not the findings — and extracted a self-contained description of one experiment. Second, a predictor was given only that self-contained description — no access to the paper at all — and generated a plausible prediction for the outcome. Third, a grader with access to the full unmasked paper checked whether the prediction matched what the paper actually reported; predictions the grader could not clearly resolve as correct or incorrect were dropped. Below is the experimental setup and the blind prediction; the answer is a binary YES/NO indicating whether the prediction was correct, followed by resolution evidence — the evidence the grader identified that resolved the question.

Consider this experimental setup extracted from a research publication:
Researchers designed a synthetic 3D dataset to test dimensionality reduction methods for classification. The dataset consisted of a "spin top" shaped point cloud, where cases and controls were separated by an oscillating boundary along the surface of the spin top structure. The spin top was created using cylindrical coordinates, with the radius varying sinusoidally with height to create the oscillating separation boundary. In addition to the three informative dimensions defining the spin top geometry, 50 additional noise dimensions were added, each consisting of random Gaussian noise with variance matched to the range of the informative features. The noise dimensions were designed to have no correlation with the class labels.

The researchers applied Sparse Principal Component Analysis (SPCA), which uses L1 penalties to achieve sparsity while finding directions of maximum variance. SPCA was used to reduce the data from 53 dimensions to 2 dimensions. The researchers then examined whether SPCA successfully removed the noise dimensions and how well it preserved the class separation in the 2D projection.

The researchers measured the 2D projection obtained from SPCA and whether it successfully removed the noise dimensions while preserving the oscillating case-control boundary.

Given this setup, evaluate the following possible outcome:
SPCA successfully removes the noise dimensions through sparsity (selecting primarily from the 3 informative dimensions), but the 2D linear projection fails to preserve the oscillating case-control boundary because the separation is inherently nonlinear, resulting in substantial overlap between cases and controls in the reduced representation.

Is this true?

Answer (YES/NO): YES